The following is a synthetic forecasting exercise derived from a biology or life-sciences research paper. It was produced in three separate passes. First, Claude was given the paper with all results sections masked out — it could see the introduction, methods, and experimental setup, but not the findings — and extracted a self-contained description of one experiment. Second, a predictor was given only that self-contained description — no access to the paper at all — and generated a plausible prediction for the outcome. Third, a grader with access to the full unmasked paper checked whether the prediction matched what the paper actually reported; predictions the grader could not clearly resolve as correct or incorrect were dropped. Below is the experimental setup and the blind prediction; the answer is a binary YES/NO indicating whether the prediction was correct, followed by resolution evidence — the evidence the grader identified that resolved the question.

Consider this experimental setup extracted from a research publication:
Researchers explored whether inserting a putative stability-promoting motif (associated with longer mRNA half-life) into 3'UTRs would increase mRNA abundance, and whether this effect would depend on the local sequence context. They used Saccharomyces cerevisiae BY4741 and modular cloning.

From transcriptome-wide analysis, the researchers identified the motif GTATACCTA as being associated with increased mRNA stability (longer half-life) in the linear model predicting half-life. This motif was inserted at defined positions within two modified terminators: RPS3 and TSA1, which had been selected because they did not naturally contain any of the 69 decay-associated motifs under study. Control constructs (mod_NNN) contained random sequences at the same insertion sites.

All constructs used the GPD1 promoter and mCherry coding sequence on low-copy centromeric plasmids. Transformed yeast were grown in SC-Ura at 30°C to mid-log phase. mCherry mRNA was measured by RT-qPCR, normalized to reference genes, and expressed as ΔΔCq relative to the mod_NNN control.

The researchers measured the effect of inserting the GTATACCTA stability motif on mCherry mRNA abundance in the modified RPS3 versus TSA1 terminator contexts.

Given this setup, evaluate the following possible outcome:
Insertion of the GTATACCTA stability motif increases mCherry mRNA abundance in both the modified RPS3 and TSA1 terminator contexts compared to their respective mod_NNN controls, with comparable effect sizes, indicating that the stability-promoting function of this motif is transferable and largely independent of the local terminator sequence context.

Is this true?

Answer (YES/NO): NO